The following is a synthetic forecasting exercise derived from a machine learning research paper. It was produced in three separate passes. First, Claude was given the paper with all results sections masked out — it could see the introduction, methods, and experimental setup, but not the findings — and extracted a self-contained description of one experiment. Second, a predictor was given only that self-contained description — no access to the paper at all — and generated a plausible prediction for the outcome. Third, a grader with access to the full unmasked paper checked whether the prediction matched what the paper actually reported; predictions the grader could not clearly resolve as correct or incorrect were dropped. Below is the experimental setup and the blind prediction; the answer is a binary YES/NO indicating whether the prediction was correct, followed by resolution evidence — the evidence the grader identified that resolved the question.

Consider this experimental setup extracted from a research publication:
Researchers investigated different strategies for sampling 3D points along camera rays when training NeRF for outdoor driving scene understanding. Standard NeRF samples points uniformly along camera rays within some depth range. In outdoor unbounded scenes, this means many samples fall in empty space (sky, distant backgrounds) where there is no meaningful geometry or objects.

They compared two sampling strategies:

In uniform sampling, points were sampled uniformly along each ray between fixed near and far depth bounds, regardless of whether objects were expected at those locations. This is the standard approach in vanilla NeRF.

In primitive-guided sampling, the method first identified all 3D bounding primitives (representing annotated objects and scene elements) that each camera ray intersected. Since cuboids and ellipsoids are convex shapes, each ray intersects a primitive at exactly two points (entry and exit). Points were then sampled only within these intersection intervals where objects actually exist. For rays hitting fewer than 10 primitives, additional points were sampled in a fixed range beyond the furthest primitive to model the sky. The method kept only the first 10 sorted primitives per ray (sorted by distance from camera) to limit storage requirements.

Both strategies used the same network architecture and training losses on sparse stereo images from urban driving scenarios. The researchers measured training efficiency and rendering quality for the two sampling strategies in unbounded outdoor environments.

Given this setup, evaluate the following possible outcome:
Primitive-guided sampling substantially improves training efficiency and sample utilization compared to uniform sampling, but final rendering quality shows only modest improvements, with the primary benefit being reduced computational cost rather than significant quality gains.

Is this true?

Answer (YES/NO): NO